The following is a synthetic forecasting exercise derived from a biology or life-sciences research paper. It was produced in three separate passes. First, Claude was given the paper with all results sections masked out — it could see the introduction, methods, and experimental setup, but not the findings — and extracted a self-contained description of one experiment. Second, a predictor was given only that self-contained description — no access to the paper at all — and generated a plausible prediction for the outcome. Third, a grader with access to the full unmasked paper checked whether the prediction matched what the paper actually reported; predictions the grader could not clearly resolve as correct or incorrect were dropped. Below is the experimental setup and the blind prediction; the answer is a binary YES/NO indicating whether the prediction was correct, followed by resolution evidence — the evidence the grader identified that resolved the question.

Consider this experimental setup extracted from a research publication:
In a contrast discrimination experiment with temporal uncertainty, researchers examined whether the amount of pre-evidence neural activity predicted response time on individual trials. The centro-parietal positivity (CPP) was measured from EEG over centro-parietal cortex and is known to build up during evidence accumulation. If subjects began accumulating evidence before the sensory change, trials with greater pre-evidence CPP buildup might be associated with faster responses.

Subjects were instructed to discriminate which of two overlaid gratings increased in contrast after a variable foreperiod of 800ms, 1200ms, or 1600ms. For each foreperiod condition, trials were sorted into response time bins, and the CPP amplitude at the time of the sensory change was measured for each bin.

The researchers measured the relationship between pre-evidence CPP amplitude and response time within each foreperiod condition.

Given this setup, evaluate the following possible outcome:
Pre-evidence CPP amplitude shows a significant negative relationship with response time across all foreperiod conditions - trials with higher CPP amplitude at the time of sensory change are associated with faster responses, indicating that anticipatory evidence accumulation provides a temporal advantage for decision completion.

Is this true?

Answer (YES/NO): YES